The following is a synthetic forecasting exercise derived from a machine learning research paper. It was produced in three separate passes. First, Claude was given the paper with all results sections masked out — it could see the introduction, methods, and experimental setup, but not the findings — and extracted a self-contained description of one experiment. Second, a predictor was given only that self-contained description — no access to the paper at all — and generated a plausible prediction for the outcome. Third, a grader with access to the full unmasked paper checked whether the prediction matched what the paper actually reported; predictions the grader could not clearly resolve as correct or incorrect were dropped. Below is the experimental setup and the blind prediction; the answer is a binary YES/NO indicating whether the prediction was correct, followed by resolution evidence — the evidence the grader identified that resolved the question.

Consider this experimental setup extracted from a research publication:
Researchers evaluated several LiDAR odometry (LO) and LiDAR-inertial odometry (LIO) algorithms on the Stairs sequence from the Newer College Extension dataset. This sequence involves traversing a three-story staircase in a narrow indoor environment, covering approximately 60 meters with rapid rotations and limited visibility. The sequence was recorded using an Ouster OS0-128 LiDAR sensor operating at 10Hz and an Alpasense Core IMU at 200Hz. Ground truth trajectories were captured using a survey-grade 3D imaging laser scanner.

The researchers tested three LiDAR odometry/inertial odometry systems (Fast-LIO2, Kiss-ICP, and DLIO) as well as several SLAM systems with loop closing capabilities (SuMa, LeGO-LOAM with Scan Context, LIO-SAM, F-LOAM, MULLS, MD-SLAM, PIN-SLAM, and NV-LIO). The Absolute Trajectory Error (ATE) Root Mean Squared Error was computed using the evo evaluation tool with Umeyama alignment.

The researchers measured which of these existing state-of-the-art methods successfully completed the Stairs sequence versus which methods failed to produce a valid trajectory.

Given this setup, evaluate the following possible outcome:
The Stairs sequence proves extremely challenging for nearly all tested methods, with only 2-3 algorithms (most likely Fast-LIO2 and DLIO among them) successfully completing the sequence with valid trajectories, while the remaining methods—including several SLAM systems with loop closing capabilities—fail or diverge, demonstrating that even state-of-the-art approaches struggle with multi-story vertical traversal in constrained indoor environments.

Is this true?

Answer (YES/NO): NO